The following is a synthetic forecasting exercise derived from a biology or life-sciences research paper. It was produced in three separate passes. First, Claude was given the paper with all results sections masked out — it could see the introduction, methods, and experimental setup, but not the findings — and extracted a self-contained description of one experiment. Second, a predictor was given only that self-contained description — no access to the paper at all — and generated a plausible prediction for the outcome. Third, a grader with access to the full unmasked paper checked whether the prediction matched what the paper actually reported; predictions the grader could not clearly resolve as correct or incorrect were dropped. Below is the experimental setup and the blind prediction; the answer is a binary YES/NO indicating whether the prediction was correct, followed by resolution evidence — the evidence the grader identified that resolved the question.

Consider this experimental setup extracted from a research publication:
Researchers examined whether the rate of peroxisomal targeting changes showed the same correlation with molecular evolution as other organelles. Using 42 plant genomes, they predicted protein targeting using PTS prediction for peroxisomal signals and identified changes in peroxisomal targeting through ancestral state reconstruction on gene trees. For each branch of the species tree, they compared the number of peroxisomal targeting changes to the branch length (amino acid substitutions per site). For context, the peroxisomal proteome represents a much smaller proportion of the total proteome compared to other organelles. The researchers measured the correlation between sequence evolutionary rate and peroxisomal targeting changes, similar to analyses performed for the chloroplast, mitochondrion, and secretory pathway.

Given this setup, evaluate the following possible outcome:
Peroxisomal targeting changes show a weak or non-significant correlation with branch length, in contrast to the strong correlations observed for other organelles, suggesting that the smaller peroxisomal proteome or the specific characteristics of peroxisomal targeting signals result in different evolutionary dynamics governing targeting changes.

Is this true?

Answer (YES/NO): YES